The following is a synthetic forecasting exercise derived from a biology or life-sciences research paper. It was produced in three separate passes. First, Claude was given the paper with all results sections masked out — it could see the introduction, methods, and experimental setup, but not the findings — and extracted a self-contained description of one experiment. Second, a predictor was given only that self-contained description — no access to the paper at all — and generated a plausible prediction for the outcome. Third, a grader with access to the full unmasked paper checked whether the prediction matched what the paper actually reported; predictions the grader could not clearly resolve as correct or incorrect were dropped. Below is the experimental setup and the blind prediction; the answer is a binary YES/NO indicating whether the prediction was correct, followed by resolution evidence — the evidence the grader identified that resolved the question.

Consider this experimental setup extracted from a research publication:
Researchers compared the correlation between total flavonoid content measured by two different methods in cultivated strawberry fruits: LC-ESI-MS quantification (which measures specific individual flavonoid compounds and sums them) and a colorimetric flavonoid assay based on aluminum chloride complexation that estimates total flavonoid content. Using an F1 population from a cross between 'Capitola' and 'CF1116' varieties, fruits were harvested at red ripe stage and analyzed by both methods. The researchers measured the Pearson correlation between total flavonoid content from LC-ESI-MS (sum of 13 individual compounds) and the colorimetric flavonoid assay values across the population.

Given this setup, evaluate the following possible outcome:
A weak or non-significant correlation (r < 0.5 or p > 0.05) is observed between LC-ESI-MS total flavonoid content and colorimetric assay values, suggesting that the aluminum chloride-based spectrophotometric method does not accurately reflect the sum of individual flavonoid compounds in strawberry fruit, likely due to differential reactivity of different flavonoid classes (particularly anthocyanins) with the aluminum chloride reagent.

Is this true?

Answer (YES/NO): YES